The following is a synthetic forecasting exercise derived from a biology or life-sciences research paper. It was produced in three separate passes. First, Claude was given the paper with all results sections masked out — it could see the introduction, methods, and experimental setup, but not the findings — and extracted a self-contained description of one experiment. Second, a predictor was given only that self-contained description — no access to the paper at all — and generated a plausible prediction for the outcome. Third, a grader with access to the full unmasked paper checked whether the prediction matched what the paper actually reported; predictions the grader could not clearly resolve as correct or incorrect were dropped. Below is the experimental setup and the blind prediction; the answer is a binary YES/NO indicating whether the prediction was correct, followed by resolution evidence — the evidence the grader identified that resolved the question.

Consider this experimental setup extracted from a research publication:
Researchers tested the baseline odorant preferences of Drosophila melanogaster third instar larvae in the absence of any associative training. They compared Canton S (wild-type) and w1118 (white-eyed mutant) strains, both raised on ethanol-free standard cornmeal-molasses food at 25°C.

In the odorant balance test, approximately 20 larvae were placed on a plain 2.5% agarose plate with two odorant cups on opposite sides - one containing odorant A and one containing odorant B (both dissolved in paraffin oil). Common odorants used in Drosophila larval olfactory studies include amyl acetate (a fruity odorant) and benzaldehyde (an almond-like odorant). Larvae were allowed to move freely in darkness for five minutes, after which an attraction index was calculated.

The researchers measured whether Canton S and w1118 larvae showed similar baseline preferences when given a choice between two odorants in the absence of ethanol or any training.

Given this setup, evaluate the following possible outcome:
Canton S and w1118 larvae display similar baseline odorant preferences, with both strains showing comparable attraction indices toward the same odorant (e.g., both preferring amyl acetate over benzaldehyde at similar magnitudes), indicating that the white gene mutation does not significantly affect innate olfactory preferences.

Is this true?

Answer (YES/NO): NO